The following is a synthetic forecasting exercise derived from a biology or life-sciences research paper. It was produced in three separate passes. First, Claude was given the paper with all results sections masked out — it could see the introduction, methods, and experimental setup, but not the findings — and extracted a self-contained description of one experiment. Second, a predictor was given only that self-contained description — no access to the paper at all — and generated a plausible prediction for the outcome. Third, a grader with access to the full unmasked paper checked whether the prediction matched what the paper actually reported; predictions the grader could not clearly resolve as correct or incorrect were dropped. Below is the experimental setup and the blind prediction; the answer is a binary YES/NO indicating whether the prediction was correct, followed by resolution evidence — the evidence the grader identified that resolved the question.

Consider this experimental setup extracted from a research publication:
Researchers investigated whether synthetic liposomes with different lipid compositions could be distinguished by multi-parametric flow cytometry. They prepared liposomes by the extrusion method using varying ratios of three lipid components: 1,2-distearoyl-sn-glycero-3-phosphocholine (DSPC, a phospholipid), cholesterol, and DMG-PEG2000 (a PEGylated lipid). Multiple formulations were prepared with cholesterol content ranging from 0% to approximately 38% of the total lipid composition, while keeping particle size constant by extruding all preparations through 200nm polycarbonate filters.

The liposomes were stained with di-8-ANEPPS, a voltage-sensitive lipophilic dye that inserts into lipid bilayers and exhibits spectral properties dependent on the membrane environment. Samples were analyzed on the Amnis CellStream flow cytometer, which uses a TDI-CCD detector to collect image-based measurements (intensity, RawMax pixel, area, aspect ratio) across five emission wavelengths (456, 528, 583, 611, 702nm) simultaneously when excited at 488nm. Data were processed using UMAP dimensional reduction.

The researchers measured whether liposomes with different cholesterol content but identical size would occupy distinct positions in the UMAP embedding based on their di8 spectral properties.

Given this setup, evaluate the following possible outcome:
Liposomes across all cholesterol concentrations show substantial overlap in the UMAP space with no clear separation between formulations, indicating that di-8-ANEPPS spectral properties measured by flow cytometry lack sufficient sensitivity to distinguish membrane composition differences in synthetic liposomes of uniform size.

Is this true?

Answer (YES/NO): NO